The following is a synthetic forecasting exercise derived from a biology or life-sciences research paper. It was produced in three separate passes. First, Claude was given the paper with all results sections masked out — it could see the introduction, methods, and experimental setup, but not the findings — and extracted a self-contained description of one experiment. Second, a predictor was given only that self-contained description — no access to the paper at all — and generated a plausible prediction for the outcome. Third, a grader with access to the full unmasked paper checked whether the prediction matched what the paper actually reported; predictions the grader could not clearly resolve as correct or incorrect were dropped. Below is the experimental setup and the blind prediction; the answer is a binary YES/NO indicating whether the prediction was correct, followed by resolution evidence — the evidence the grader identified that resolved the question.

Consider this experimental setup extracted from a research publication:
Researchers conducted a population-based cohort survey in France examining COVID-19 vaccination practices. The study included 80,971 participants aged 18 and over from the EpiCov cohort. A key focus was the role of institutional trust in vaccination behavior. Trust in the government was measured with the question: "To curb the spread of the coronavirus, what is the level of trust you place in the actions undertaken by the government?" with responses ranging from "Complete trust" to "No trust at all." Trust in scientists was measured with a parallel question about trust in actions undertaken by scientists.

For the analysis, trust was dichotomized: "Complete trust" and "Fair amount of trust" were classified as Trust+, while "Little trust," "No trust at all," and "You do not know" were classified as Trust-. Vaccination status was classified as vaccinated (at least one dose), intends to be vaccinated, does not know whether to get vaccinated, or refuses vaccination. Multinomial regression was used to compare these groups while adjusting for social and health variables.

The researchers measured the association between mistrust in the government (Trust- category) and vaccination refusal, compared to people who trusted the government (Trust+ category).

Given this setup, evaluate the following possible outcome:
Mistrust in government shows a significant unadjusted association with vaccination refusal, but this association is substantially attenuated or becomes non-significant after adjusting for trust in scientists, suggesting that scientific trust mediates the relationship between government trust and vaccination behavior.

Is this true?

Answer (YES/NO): NO